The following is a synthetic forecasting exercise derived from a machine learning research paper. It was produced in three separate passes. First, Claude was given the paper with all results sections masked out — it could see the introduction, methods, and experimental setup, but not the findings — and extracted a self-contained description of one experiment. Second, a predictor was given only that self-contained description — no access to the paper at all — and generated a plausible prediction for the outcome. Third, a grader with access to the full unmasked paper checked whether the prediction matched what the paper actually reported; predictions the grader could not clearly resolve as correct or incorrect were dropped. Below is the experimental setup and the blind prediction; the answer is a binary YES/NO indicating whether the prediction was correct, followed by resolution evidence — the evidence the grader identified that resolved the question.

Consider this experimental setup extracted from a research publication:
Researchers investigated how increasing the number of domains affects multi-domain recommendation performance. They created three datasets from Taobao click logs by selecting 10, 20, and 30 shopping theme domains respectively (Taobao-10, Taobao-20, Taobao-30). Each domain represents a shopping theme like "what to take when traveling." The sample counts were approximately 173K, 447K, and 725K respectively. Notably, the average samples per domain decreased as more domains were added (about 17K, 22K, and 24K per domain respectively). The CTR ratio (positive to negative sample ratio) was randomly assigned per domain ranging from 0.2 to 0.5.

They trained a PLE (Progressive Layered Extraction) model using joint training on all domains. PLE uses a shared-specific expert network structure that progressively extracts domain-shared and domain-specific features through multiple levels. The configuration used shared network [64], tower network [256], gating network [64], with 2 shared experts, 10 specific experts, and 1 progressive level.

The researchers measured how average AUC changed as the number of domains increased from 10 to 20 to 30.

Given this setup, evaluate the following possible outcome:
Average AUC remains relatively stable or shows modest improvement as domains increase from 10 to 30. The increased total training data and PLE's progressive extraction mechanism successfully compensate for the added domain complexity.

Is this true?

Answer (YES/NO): YES